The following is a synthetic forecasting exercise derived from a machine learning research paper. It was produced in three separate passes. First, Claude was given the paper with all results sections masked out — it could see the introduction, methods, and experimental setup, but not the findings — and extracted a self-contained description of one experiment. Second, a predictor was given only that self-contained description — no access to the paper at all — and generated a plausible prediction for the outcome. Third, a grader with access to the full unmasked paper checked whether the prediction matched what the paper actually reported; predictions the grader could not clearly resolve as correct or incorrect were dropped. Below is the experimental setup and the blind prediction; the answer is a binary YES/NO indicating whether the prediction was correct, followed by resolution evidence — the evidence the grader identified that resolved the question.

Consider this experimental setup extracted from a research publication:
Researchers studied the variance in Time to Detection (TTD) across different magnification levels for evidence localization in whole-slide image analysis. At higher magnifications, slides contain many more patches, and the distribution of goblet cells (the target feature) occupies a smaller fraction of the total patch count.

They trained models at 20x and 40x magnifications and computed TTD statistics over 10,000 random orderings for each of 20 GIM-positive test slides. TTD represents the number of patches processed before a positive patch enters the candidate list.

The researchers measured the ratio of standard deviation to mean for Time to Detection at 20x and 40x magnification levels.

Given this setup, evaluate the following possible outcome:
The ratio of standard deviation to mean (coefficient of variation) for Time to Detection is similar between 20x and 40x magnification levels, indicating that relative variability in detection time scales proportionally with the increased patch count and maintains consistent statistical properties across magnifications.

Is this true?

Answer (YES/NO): YES